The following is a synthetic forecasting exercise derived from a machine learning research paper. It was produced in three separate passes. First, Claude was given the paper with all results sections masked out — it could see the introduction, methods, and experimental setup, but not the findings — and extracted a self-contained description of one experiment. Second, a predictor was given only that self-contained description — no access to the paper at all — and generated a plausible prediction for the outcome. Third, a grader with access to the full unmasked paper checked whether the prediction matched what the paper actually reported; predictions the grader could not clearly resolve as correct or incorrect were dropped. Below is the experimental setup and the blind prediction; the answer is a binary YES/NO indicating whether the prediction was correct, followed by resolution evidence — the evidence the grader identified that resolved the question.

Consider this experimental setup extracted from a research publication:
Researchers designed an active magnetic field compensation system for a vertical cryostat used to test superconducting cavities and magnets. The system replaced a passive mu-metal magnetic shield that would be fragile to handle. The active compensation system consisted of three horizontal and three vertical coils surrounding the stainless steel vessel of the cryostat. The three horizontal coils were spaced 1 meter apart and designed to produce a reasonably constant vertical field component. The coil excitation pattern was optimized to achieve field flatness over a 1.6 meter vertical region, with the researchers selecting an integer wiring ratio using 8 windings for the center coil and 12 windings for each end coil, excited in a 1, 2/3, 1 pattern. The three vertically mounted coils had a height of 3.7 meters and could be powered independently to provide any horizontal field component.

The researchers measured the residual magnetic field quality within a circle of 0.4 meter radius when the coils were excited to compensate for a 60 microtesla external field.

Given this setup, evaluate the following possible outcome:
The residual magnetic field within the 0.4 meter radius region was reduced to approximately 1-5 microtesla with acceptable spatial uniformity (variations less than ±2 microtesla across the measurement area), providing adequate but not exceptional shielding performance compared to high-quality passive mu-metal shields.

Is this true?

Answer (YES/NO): YES